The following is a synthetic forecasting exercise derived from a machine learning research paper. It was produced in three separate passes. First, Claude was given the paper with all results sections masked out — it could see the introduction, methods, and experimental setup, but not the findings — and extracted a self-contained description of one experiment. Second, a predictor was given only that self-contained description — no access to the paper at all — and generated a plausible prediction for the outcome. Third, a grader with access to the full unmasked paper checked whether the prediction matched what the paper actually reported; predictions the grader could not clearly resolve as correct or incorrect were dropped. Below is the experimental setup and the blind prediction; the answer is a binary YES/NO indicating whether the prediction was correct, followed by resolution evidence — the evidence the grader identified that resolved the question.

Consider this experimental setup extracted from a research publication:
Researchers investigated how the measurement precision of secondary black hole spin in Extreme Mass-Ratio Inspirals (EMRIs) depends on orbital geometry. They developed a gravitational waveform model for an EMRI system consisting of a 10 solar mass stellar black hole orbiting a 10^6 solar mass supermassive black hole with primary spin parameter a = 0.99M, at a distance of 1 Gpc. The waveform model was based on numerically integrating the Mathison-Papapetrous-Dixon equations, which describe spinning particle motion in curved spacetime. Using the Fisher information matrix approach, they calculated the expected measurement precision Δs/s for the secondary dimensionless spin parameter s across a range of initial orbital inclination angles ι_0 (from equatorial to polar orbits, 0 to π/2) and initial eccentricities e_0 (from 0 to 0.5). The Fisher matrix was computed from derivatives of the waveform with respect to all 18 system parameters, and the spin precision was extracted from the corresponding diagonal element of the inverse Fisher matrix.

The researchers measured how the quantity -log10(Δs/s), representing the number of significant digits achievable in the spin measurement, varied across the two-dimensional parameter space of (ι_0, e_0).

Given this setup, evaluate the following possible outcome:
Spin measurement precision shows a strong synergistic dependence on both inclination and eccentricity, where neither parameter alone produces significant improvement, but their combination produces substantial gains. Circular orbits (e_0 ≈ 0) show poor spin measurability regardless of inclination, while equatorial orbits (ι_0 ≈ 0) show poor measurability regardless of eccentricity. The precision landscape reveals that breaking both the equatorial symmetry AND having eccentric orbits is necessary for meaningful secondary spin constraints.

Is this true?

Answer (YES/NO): NO